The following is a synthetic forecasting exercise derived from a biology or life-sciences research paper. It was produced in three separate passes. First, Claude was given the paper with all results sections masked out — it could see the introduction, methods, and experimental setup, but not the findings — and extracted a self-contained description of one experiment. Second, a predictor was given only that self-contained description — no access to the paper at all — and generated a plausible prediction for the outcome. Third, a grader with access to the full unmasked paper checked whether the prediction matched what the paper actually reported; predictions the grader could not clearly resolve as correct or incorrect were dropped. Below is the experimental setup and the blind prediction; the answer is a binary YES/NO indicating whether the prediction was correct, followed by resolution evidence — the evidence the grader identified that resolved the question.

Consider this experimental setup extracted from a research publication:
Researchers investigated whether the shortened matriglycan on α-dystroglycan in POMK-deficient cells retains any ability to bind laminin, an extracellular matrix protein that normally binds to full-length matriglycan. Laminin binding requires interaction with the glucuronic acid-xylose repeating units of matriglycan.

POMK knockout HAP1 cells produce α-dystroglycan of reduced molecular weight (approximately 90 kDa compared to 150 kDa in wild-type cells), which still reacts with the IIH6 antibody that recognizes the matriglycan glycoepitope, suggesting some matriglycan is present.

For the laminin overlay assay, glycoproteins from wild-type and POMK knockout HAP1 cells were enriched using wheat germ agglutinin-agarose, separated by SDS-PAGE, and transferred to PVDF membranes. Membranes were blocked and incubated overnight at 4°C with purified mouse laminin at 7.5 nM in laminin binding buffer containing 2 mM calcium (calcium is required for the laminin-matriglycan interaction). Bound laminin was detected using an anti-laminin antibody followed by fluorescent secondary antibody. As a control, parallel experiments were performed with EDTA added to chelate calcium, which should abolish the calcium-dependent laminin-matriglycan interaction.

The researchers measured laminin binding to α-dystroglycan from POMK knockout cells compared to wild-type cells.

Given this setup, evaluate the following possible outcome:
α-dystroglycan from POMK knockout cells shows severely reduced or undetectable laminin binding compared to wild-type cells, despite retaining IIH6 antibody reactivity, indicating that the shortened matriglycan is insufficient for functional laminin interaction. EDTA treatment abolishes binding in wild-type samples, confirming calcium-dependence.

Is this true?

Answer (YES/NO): NO